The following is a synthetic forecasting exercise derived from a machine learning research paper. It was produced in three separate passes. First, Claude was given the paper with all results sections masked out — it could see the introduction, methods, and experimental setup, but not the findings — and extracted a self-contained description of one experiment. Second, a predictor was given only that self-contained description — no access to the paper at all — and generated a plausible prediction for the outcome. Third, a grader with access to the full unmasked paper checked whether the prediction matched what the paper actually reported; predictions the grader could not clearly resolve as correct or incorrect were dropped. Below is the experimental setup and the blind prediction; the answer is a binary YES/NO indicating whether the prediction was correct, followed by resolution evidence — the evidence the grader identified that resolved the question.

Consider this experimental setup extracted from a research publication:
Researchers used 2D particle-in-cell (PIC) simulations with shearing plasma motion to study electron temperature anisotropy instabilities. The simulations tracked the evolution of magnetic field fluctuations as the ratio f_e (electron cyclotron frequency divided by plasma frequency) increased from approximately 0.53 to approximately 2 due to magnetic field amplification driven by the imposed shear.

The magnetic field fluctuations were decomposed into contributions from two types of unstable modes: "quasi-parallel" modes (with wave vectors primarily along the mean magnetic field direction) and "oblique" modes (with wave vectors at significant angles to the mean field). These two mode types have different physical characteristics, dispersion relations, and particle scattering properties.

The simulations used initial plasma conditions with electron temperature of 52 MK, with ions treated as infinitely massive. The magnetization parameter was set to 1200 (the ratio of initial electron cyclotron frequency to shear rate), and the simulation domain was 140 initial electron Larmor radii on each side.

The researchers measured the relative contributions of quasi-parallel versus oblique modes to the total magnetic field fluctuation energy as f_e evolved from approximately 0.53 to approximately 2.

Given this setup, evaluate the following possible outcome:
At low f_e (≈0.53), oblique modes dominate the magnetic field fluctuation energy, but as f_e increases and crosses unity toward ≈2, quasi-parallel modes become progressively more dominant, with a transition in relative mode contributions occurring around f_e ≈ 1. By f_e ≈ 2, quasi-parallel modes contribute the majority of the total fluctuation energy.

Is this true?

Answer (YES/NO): NO